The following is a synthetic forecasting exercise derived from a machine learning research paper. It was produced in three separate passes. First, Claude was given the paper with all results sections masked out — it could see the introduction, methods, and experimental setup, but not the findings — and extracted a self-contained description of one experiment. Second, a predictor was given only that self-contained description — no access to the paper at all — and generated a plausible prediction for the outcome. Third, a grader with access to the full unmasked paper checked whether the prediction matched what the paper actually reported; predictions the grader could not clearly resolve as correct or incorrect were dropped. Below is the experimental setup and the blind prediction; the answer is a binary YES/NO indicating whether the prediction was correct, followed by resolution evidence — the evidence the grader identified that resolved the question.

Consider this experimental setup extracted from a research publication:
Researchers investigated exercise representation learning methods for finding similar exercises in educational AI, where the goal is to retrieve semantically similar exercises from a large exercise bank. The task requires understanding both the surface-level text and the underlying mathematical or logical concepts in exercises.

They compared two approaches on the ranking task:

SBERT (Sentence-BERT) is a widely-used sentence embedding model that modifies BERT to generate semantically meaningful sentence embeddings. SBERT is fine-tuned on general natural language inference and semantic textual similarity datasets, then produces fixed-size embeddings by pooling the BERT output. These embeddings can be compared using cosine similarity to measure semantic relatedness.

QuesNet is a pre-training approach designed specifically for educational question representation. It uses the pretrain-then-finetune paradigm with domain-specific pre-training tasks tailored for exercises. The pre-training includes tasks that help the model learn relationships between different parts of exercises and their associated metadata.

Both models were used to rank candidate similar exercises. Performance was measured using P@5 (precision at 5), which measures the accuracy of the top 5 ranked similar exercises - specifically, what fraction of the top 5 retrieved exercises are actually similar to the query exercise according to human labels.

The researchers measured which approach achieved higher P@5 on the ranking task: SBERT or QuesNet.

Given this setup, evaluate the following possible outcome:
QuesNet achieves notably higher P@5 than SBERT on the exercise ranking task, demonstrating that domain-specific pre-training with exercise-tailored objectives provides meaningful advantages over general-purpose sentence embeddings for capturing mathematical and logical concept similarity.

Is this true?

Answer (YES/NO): NO